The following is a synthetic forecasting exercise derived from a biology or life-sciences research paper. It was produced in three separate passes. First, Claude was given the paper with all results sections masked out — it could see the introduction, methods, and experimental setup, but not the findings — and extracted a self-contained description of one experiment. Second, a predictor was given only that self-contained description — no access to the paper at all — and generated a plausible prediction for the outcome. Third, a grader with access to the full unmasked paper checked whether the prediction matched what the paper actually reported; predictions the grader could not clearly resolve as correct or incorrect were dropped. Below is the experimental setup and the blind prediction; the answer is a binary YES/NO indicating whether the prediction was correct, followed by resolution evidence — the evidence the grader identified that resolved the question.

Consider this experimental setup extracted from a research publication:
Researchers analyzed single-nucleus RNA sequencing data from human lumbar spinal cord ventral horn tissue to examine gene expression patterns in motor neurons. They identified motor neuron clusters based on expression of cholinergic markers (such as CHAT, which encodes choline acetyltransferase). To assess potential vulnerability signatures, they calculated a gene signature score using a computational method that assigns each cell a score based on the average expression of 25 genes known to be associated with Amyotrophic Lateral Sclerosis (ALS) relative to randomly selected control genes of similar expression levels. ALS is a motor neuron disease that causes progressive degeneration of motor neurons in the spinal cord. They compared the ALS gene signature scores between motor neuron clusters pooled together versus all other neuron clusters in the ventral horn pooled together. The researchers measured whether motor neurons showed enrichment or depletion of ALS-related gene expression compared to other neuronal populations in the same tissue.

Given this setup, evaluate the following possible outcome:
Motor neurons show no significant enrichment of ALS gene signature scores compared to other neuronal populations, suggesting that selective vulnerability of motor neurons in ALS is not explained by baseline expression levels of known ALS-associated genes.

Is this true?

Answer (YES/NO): NO